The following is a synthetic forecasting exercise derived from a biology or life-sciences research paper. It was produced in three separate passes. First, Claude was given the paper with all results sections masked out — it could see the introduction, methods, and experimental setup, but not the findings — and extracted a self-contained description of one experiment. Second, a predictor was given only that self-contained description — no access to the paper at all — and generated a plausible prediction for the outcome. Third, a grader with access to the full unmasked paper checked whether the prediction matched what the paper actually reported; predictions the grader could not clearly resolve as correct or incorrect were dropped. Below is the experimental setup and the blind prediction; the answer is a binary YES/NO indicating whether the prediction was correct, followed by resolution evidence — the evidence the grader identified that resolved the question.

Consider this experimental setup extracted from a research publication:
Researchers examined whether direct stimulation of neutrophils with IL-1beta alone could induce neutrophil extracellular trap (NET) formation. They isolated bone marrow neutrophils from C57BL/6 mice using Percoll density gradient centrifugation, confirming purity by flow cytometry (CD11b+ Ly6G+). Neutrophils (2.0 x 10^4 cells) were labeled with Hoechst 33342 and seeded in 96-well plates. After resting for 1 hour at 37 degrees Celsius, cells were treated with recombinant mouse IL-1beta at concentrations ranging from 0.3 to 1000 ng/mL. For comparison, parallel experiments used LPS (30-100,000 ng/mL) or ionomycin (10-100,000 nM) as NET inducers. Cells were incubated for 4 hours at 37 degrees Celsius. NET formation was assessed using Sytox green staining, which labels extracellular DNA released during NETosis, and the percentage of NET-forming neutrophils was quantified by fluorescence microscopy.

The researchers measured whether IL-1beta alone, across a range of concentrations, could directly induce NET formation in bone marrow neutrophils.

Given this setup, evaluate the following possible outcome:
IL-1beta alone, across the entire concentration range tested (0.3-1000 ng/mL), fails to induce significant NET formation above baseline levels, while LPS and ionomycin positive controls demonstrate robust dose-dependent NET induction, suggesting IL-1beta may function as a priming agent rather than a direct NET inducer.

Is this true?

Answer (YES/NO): NO